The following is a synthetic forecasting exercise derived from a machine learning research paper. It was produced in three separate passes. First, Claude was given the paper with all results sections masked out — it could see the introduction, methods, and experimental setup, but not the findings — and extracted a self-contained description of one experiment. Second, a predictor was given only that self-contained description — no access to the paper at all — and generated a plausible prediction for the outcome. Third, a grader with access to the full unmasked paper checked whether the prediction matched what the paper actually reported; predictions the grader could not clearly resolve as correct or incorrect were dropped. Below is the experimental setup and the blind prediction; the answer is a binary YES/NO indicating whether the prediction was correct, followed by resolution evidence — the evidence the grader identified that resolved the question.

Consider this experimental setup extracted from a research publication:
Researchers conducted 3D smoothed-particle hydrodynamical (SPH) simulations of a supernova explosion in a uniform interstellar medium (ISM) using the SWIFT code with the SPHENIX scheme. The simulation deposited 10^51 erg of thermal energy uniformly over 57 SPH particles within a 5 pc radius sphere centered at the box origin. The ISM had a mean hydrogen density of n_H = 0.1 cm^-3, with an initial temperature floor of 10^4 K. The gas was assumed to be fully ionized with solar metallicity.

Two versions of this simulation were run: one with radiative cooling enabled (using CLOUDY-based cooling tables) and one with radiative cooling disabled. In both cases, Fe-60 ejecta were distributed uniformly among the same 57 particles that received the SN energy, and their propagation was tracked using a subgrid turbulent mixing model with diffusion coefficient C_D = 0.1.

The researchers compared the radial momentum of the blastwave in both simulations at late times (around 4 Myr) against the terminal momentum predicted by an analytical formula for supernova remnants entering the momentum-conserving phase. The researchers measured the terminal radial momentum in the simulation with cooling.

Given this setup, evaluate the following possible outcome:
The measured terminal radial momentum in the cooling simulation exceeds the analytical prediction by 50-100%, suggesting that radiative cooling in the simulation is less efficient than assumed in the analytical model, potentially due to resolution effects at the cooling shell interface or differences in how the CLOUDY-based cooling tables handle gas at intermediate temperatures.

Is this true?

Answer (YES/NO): NO